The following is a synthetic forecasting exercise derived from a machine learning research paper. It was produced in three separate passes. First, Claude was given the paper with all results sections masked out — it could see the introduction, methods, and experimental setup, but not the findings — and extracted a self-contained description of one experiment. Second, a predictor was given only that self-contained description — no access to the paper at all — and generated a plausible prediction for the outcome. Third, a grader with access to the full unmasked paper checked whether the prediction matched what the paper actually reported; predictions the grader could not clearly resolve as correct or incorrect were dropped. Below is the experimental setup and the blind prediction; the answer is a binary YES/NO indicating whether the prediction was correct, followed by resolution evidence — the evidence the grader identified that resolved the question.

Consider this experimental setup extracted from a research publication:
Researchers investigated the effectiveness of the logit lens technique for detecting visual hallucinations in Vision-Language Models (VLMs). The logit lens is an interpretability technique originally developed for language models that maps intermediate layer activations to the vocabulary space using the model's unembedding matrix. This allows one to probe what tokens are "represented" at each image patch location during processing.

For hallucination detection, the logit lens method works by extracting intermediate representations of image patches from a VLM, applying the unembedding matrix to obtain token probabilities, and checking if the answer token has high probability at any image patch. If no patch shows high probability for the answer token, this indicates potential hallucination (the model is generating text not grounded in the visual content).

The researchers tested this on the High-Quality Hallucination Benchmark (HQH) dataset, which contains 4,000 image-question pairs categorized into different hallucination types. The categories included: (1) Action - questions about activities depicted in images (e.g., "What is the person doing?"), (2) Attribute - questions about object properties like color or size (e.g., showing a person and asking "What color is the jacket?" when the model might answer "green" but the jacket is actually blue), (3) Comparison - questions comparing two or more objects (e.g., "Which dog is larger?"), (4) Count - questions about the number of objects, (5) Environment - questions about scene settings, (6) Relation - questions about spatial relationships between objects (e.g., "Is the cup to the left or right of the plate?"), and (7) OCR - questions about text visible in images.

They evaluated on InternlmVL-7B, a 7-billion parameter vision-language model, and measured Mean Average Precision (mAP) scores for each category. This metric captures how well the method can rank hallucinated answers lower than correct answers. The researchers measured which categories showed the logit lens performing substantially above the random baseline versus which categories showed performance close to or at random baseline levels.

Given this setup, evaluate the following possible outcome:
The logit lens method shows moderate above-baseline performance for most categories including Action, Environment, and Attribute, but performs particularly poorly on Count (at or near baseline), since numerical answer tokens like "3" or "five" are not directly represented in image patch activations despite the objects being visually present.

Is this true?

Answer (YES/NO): NO